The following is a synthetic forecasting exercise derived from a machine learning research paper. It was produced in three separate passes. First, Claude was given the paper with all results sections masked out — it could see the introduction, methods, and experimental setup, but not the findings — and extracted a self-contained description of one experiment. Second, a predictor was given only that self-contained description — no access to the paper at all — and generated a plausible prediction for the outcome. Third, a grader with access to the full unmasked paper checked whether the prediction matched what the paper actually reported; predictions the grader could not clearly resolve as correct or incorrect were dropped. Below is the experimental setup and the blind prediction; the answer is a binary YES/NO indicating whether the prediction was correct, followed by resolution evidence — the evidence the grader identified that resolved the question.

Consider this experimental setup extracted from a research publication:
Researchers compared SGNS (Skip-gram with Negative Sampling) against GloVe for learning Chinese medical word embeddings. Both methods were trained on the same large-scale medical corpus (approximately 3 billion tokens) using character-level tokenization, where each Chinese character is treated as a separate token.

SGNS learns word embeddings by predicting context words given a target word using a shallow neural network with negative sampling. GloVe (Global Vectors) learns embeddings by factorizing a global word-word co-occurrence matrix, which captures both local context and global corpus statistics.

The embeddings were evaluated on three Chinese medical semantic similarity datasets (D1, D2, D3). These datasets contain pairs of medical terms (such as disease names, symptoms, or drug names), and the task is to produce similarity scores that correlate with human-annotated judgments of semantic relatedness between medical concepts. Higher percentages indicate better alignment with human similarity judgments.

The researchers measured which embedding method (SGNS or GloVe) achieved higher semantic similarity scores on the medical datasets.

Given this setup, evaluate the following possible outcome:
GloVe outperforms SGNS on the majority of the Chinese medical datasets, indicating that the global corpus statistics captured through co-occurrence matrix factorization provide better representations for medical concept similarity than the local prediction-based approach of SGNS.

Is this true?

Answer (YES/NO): YES